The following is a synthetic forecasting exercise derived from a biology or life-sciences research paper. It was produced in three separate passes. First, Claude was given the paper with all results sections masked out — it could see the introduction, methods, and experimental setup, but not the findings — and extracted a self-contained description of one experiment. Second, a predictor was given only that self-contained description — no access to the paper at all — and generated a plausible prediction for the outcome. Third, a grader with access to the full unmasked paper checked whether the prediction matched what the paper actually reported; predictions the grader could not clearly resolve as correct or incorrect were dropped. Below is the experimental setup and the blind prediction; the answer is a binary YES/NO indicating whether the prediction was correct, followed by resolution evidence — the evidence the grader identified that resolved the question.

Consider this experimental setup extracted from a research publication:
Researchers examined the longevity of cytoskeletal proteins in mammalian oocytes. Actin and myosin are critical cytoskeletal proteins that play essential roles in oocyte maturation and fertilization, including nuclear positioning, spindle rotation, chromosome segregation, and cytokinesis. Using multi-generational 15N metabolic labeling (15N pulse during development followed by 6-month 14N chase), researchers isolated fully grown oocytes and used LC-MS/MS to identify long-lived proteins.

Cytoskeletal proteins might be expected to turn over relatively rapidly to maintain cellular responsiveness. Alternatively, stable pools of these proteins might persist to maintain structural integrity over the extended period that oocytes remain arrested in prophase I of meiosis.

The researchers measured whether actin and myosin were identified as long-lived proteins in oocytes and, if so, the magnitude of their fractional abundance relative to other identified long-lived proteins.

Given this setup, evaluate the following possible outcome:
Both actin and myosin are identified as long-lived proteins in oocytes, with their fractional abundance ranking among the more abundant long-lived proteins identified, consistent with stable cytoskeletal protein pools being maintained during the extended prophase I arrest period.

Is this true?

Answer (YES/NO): YES